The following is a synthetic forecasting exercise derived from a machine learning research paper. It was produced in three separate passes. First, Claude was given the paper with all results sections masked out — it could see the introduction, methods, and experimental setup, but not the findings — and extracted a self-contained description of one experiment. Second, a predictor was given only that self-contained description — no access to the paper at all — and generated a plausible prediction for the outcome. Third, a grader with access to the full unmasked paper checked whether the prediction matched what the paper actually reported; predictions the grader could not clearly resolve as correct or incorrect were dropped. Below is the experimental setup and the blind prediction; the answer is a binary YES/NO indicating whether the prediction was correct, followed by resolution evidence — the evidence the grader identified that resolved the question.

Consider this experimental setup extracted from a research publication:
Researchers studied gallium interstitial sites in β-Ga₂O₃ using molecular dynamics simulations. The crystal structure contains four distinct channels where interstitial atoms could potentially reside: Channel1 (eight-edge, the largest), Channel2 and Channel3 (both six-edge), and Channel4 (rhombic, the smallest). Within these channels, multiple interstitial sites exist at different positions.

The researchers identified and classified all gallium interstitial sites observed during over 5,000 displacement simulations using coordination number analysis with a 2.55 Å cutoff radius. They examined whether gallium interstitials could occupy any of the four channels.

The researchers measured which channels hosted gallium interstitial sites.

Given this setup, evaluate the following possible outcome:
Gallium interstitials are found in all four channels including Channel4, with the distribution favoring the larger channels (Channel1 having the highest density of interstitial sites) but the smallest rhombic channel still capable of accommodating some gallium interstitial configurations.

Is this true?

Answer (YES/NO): NO